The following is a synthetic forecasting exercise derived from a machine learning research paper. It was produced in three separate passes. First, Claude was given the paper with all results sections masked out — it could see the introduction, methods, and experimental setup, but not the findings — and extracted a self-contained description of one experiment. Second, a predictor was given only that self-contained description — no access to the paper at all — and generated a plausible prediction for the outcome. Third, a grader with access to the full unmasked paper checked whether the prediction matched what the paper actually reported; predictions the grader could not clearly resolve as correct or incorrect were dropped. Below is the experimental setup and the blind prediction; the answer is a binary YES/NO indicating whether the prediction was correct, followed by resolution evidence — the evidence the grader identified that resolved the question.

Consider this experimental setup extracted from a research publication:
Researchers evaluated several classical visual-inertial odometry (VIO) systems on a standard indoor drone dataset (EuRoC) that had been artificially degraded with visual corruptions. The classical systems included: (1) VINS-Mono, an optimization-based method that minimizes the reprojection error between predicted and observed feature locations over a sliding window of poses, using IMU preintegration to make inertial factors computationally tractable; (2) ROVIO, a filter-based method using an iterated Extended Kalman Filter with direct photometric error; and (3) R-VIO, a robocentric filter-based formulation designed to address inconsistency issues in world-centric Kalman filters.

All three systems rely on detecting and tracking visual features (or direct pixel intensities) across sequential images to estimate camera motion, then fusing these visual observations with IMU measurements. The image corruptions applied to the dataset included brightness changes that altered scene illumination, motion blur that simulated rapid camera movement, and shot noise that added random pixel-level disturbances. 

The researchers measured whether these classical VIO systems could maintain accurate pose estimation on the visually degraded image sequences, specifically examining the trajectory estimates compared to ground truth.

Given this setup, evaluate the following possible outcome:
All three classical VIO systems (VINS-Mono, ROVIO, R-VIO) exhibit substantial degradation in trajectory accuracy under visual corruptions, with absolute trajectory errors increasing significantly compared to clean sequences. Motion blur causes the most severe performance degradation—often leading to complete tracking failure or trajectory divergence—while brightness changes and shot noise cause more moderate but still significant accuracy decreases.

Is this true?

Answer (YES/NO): NO